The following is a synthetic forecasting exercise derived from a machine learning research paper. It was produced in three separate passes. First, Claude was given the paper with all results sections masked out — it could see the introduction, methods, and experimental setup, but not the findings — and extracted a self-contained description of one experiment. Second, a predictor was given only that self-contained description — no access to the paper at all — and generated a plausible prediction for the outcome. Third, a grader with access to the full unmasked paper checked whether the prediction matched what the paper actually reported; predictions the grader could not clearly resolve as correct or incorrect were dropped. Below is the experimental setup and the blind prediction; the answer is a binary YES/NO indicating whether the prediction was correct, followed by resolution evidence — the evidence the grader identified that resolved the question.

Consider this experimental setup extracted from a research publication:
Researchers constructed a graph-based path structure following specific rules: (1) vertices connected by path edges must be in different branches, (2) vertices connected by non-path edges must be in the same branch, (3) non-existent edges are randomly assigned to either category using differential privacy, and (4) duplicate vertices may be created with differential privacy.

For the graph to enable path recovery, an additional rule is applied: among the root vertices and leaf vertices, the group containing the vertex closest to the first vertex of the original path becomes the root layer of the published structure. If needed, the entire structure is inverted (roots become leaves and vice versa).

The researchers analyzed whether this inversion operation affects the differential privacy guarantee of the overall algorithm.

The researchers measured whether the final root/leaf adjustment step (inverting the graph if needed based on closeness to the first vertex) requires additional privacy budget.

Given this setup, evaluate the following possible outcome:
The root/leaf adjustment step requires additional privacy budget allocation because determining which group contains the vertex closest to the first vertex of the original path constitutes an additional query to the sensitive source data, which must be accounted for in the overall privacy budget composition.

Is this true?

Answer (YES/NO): NO